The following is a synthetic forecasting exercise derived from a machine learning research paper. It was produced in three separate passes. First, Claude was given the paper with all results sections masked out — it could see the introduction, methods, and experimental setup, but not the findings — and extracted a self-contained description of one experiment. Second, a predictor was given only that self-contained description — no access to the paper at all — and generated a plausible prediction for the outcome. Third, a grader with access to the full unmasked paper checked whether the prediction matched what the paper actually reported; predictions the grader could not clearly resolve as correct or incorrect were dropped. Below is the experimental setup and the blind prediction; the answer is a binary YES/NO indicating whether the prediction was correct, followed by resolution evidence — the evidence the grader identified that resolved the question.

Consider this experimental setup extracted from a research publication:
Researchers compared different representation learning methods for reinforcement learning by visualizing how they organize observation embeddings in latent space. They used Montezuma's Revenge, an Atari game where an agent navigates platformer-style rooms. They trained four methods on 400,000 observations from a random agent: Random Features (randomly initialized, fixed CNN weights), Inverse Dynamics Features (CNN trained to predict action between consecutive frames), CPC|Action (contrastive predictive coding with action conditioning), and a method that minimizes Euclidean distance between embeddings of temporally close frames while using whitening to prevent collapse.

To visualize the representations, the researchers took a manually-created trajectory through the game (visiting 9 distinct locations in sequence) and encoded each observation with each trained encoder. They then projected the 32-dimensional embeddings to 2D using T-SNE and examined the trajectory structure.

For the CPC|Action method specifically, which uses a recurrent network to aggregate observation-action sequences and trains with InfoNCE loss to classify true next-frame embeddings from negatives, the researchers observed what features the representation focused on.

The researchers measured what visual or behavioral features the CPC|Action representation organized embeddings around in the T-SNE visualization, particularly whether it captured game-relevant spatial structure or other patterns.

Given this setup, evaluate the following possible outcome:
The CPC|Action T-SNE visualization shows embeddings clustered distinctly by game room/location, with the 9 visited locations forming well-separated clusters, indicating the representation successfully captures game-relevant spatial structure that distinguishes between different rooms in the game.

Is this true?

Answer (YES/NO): NO